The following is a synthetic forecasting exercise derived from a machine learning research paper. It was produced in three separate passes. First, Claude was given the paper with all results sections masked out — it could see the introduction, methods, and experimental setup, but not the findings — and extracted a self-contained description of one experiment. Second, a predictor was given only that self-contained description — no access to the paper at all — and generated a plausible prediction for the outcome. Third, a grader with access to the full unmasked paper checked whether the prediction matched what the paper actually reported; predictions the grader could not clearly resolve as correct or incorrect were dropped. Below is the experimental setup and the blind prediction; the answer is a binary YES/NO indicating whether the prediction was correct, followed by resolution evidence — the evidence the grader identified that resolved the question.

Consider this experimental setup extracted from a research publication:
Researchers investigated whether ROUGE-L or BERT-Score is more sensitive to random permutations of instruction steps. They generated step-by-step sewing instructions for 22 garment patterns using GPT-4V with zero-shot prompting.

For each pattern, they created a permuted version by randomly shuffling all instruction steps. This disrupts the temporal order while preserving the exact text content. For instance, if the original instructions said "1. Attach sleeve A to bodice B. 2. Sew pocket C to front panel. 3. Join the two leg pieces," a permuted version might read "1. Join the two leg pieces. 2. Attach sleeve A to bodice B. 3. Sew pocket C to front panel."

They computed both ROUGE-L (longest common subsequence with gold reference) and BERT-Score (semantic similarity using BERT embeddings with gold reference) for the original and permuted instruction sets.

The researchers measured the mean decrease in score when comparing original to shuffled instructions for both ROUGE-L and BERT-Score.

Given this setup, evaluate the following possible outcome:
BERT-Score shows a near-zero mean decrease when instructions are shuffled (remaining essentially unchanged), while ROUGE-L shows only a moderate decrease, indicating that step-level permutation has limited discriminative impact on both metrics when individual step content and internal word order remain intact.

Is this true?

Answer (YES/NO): YES